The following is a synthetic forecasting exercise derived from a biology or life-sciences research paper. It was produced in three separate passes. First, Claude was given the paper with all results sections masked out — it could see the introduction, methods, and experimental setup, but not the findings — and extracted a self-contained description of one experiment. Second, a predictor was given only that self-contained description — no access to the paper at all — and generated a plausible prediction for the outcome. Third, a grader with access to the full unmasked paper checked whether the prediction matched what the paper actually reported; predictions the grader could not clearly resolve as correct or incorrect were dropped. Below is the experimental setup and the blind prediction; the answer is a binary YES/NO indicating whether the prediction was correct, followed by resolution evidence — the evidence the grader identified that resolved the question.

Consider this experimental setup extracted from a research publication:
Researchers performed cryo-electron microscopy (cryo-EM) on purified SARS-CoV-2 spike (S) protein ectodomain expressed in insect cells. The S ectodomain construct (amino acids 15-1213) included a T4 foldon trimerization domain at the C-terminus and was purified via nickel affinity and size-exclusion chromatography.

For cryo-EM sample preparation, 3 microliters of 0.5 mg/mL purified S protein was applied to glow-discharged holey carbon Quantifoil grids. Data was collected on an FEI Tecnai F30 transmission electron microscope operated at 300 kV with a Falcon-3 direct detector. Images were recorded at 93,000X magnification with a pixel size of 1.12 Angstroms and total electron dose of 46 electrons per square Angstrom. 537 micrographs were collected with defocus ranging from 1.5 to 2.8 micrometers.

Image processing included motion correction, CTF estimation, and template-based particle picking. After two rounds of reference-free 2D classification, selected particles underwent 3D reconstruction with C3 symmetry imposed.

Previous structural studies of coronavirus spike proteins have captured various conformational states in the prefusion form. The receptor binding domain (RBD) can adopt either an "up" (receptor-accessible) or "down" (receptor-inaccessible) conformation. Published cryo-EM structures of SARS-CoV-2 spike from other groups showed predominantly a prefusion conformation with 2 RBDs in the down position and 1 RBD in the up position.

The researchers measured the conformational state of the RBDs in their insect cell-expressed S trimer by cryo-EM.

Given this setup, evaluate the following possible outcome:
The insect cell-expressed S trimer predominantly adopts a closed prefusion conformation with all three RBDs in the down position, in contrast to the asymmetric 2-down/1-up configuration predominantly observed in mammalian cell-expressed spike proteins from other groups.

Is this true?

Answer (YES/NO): NO